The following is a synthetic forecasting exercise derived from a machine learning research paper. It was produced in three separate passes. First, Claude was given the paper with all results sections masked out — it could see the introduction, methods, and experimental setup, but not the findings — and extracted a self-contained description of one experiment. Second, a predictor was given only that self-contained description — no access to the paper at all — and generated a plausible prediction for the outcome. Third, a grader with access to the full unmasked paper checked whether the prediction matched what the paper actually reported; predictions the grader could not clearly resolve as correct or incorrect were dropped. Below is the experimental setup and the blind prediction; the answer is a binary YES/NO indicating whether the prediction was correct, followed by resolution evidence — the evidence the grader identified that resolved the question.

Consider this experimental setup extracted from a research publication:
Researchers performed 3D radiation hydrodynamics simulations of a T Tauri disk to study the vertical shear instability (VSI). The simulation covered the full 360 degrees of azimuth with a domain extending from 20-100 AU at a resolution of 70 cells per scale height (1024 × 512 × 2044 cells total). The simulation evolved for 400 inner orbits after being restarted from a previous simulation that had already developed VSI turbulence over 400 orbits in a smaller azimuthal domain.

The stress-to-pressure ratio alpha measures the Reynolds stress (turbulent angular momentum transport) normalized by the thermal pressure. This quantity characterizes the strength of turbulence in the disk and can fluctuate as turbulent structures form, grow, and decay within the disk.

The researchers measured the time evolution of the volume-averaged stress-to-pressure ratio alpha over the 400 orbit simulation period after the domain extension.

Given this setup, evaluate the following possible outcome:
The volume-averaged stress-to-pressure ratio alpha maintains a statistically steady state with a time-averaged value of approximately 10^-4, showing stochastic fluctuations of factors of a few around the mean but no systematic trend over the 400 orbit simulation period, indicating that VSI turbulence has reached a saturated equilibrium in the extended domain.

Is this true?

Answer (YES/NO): NO